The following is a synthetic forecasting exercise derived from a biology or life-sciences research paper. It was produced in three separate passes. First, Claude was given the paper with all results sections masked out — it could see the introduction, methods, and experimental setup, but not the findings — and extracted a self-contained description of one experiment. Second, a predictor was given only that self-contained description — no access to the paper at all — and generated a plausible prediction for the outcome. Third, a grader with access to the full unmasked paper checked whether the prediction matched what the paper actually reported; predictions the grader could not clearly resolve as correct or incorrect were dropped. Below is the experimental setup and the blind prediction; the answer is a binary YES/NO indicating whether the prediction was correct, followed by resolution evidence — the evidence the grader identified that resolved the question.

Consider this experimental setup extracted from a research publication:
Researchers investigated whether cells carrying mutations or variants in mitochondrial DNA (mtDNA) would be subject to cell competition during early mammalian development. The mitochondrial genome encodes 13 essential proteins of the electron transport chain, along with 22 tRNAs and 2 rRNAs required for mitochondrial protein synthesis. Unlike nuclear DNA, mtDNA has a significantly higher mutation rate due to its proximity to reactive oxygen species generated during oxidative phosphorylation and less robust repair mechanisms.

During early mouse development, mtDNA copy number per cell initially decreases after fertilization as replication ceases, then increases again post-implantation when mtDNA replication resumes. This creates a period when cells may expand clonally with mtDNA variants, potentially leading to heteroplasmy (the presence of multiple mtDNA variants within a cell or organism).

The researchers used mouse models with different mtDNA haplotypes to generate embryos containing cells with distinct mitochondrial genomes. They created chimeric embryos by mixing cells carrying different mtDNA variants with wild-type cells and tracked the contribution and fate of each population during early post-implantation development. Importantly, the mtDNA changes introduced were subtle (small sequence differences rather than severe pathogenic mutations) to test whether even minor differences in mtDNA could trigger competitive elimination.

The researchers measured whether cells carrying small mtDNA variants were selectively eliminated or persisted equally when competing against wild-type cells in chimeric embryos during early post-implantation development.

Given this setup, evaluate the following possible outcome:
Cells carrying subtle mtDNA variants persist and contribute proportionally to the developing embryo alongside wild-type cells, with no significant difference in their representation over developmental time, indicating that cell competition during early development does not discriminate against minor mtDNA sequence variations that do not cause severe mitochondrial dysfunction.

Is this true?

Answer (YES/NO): NO